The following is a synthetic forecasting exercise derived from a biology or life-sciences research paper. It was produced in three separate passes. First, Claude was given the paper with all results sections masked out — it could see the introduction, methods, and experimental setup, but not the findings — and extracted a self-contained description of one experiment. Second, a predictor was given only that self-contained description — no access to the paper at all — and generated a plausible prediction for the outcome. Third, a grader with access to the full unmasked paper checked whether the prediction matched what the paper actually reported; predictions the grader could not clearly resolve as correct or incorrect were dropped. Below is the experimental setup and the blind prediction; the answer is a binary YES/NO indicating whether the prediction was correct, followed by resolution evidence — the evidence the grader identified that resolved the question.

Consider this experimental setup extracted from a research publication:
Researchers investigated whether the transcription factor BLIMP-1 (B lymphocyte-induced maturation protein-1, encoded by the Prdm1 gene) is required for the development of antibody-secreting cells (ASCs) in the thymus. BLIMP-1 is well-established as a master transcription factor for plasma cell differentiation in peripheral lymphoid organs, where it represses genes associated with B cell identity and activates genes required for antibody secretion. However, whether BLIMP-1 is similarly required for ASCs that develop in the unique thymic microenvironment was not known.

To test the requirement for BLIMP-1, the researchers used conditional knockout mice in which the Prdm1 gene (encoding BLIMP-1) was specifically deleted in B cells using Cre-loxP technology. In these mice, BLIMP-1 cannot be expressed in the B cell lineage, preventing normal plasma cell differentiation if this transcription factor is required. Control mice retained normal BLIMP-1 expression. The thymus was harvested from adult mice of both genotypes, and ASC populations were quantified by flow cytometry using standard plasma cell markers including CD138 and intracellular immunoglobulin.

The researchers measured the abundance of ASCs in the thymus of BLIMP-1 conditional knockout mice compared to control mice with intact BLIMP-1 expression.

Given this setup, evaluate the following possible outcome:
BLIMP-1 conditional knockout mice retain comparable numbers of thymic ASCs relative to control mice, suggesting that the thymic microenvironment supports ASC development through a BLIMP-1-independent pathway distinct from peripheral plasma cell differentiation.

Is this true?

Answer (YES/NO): NO